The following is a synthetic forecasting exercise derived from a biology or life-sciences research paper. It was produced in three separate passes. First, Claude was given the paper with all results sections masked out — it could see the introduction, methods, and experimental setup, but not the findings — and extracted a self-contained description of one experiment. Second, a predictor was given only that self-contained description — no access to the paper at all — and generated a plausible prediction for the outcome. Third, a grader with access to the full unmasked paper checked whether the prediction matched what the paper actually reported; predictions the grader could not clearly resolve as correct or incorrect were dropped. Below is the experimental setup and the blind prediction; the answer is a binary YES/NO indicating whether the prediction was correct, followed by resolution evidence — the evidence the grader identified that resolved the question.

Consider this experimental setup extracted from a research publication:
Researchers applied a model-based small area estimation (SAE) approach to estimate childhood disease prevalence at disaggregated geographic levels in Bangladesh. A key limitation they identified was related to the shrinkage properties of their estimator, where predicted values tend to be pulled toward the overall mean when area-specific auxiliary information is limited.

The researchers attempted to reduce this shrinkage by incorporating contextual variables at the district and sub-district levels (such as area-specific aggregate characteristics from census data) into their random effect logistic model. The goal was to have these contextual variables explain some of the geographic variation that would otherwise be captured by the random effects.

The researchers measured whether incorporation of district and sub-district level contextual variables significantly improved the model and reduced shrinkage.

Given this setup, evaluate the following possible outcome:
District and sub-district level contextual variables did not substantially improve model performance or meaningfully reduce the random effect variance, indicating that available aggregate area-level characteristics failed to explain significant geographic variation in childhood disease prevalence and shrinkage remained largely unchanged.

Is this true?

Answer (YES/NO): YES